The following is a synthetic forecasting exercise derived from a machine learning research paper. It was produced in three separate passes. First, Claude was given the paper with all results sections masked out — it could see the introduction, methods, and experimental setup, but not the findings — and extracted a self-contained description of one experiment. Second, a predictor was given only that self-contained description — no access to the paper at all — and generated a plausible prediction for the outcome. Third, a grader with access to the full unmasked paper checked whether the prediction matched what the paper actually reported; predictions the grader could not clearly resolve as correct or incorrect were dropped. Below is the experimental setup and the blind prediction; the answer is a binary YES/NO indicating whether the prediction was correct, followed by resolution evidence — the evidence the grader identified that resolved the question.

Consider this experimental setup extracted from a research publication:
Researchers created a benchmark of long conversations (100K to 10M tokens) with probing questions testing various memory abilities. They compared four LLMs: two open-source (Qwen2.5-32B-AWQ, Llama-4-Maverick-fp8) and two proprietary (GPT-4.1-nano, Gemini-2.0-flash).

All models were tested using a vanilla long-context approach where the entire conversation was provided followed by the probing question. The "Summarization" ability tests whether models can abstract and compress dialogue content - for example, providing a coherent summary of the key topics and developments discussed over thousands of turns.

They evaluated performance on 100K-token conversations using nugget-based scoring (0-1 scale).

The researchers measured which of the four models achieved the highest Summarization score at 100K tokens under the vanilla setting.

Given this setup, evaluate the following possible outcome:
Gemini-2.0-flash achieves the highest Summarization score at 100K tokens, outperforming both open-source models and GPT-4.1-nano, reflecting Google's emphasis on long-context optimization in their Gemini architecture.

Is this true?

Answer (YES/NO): NO